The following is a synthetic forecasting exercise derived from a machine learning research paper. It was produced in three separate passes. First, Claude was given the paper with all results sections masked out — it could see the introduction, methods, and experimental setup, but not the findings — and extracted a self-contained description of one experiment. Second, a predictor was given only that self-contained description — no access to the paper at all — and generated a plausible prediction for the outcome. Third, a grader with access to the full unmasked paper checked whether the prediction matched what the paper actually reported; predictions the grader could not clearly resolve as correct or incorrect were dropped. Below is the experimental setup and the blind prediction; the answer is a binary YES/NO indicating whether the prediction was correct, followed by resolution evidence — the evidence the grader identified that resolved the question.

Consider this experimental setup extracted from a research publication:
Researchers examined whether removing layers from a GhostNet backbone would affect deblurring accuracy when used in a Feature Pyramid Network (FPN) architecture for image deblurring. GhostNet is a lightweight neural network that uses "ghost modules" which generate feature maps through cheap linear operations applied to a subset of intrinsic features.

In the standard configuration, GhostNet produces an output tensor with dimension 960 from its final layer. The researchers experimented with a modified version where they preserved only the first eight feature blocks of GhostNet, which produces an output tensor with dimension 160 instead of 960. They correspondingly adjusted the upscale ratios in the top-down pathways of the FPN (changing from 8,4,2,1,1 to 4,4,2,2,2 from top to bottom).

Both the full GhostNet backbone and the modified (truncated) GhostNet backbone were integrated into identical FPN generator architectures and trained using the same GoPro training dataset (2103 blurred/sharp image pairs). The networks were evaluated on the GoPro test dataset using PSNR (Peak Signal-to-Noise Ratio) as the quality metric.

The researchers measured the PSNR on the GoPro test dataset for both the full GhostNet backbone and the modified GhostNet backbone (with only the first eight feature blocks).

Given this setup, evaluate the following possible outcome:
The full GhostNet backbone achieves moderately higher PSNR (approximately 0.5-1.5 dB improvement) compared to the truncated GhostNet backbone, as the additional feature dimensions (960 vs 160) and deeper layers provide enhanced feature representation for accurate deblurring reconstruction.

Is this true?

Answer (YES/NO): NO